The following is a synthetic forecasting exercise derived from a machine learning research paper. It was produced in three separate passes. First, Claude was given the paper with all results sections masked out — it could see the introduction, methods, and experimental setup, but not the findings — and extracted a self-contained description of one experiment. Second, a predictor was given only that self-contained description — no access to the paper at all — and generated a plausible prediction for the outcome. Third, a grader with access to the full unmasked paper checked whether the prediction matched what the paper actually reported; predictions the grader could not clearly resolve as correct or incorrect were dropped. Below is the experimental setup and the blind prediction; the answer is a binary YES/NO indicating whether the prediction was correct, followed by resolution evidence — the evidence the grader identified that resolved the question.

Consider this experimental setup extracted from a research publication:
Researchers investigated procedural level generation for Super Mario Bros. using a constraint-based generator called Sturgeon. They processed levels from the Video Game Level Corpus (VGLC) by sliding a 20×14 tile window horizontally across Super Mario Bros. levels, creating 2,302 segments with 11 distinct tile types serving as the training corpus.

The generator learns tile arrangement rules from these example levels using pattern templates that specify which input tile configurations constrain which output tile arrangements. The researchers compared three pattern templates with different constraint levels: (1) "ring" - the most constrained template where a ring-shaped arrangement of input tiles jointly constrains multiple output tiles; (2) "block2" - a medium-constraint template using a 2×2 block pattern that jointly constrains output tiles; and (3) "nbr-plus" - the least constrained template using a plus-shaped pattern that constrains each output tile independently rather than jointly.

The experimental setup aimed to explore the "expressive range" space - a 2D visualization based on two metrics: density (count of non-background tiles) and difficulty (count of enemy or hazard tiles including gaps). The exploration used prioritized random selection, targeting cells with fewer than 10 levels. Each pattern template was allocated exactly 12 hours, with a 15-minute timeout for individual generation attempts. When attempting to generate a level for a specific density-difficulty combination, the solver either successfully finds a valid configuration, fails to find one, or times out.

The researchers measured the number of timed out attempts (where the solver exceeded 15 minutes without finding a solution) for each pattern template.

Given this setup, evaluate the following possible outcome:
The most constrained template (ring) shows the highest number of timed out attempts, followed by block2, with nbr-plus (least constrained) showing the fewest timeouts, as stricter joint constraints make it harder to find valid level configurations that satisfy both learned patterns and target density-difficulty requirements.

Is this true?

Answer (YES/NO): YES